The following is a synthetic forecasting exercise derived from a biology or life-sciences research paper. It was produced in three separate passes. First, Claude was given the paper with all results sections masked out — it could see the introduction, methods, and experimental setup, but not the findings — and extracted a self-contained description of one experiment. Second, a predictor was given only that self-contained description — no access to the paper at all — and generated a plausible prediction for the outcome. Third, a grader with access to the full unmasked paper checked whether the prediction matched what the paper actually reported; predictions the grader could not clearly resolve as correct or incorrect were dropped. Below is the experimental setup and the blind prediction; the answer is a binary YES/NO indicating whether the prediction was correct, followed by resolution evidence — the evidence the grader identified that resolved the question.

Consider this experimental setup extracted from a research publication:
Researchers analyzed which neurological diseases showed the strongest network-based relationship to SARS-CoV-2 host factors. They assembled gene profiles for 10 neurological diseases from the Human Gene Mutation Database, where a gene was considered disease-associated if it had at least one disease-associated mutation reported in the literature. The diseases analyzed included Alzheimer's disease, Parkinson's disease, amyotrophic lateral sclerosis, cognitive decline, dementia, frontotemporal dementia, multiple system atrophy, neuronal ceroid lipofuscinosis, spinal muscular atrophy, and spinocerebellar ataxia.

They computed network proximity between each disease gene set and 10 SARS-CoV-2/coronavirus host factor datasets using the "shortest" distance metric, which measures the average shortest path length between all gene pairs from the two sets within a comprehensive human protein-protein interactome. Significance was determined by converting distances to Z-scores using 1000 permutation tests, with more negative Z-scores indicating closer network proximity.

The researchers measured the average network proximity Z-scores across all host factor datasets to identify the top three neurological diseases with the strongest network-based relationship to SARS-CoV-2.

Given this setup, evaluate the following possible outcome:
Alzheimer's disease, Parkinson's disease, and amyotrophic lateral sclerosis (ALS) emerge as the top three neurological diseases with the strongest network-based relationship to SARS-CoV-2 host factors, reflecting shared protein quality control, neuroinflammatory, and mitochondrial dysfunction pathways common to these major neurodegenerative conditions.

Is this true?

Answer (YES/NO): NO